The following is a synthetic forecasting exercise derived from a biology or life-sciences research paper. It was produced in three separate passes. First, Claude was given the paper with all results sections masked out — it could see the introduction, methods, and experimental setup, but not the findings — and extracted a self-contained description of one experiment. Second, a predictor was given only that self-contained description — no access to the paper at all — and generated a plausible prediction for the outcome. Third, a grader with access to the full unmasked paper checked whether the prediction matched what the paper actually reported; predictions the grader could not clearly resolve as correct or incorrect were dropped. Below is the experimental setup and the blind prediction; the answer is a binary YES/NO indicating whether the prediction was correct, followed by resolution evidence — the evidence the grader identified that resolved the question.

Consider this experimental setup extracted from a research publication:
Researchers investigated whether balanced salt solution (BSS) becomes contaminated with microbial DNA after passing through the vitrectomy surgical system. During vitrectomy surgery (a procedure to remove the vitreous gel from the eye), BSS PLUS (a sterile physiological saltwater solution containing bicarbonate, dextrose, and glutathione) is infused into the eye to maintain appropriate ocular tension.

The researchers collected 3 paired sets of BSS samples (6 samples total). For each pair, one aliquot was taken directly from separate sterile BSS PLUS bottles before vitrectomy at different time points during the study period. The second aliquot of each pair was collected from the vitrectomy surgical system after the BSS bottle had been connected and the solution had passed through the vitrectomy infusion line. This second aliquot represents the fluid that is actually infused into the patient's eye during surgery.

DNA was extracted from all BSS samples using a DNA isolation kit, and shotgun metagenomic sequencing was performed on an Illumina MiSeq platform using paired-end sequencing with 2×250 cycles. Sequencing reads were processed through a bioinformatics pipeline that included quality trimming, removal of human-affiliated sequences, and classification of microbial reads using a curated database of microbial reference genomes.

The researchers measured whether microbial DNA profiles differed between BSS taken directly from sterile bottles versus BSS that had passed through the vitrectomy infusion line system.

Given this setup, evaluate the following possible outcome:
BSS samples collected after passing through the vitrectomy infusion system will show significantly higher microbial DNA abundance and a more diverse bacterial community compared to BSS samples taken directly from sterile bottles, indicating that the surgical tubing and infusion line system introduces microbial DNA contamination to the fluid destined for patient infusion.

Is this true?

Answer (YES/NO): NO